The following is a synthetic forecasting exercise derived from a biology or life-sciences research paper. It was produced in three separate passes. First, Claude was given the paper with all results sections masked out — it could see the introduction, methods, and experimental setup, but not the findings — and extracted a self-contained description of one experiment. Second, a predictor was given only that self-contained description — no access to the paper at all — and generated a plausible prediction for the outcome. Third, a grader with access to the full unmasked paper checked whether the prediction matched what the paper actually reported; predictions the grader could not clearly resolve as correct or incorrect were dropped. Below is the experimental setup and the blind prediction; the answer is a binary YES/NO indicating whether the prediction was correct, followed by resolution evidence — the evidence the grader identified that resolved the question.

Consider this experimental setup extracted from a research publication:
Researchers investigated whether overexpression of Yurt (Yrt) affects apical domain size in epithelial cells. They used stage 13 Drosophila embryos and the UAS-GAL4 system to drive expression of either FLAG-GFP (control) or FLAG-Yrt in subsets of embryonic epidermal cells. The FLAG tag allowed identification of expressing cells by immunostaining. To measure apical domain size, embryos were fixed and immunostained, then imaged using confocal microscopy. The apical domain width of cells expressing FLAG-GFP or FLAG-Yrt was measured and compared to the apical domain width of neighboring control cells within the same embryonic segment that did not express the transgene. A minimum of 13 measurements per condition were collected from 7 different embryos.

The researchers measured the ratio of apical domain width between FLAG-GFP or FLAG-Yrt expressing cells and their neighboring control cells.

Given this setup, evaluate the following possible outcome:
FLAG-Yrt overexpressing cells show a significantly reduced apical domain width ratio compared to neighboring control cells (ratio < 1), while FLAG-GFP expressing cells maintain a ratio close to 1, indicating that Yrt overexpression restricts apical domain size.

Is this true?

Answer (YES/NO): YES